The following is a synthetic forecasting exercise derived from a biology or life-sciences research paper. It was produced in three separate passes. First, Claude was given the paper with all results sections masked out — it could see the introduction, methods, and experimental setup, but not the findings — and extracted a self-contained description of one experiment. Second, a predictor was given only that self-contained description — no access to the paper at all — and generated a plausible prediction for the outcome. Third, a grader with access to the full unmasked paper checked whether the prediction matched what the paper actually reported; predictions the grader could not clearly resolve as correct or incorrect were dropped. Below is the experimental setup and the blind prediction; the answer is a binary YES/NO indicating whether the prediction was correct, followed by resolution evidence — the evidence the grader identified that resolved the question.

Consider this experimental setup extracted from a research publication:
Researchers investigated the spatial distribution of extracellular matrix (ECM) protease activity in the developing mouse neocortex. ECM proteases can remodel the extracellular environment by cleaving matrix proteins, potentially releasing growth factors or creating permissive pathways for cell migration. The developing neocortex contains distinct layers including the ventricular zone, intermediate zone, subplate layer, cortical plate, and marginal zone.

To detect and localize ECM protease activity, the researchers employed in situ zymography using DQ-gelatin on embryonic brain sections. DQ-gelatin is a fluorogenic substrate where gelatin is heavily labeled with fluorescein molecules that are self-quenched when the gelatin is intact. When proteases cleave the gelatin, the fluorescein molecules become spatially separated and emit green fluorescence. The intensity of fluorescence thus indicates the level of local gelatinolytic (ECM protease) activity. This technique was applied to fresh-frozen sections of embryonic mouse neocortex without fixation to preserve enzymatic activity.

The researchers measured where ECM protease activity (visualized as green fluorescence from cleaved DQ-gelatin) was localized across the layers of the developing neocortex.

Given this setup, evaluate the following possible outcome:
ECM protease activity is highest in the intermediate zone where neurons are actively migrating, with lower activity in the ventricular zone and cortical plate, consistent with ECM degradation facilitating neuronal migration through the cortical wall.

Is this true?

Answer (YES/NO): NO